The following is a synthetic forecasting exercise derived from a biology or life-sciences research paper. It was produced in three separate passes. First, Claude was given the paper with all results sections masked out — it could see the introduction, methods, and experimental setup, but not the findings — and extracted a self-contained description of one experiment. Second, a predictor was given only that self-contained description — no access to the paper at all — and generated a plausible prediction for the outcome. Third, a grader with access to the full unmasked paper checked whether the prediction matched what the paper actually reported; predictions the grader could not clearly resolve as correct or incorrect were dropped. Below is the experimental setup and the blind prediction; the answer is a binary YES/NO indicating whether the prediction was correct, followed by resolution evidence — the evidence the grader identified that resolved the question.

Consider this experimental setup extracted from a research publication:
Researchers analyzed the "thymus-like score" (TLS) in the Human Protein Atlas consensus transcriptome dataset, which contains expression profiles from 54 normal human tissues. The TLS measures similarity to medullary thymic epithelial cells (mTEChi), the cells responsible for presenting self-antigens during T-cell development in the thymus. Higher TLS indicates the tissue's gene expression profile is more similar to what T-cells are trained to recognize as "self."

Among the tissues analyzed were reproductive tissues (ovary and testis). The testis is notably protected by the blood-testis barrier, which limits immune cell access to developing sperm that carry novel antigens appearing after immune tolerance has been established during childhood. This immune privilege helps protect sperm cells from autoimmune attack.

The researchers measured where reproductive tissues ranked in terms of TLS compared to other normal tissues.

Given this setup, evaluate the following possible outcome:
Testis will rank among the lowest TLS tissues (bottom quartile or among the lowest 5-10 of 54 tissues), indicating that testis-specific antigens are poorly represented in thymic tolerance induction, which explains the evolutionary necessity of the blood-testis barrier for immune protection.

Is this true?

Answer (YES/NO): YES